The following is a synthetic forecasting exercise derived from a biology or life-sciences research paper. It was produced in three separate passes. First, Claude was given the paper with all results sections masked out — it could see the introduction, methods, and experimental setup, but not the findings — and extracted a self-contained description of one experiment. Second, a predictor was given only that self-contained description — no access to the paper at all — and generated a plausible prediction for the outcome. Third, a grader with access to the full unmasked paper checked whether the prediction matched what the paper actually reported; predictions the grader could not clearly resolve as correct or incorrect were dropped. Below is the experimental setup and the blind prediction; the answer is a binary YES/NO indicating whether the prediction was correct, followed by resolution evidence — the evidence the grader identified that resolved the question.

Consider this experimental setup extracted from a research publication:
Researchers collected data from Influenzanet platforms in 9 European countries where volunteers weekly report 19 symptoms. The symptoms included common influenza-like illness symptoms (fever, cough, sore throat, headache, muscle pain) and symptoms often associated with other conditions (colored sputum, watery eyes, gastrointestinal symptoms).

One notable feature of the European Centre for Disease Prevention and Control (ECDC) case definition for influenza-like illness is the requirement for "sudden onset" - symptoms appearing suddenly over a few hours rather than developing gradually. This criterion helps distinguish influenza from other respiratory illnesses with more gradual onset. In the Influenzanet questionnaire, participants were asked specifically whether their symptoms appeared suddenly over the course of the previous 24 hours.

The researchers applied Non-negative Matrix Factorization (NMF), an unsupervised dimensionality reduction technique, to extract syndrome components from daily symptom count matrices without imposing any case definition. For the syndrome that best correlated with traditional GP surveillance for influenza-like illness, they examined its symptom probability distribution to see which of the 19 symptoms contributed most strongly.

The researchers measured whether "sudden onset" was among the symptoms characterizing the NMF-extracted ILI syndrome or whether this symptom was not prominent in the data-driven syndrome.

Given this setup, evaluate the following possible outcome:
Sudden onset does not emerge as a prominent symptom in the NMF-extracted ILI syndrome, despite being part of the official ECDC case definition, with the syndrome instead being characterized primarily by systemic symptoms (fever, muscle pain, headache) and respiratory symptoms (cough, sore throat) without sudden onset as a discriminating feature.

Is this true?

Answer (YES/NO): NO